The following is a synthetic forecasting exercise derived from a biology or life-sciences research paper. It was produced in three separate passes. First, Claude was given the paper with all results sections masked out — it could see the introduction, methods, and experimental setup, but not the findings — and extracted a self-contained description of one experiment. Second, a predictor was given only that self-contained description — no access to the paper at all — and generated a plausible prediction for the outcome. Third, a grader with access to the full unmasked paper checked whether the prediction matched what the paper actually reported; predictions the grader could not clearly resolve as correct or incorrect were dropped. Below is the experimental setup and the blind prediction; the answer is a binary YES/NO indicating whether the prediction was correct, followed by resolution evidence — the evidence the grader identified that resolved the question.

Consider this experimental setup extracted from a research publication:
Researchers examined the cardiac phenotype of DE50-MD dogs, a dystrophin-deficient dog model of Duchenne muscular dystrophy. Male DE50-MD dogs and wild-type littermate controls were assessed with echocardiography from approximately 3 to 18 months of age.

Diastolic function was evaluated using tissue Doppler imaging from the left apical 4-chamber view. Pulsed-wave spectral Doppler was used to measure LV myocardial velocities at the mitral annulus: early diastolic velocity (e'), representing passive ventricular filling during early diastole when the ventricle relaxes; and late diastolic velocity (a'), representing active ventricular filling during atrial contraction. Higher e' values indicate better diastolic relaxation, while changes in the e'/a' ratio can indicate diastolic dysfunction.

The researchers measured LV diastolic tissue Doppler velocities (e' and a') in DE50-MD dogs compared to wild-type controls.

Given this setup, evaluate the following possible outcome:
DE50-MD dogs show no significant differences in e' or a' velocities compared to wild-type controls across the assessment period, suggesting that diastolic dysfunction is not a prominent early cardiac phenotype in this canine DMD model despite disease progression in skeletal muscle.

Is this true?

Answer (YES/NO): NO